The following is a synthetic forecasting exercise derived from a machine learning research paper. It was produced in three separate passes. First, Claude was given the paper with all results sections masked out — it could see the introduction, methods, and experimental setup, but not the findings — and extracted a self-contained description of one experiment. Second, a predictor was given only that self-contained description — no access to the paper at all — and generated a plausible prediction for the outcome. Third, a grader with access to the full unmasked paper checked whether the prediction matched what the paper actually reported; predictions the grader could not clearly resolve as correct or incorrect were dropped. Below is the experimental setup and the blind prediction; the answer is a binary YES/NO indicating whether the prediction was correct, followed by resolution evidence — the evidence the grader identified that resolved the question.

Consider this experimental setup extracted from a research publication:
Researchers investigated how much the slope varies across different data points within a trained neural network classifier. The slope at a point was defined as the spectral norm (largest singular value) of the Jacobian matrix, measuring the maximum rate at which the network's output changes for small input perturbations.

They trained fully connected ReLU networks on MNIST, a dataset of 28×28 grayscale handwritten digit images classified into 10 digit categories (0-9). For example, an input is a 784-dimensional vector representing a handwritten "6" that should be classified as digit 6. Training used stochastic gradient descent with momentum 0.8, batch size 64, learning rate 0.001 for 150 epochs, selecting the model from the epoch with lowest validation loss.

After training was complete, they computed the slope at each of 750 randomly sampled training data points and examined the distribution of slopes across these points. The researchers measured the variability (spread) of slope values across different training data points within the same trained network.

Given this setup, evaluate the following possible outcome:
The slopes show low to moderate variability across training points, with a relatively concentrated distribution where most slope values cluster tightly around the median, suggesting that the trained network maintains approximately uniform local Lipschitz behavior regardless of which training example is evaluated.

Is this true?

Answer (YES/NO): YES